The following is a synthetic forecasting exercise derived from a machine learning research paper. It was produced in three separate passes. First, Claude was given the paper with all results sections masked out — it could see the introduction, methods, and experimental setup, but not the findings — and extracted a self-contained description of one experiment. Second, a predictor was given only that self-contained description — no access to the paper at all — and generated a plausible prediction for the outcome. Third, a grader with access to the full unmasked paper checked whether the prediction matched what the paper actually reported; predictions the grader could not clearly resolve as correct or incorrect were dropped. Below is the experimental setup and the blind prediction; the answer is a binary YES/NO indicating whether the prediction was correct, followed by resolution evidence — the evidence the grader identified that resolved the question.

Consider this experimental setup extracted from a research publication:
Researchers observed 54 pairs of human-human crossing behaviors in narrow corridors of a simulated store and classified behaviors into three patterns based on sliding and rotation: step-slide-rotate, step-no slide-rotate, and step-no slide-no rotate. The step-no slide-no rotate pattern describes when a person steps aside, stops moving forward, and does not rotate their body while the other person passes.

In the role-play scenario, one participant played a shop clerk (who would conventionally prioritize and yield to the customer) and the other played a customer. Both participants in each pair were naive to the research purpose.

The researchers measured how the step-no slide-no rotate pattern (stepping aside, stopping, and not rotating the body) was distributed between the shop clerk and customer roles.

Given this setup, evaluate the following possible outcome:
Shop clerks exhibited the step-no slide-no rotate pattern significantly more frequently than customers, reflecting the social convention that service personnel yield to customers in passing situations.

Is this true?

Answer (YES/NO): NO